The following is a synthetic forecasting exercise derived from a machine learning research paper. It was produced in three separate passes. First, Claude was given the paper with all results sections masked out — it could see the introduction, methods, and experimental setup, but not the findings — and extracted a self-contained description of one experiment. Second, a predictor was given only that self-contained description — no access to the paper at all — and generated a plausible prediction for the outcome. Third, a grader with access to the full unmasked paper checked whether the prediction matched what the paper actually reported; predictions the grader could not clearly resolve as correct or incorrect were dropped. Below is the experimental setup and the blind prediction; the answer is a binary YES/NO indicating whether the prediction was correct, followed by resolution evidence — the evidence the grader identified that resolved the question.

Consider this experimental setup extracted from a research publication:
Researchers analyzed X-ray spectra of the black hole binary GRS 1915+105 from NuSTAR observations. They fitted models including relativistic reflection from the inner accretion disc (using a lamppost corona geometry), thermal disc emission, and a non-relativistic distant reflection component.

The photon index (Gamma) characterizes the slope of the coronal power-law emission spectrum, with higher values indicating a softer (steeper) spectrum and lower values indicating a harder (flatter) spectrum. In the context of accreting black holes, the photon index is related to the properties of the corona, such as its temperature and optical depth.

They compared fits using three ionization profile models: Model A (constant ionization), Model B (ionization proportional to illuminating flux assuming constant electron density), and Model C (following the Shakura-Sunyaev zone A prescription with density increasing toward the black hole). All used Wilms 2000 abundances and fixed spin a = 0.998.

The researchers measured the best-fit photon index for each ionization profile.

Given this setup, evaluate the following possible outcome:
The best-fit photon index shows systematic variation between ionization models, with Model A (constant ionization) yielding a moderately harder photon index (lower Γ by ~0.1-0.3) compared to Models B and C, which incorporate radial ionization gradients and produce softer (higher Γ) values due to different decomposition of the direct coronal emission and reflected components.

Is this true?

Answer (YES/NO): YES